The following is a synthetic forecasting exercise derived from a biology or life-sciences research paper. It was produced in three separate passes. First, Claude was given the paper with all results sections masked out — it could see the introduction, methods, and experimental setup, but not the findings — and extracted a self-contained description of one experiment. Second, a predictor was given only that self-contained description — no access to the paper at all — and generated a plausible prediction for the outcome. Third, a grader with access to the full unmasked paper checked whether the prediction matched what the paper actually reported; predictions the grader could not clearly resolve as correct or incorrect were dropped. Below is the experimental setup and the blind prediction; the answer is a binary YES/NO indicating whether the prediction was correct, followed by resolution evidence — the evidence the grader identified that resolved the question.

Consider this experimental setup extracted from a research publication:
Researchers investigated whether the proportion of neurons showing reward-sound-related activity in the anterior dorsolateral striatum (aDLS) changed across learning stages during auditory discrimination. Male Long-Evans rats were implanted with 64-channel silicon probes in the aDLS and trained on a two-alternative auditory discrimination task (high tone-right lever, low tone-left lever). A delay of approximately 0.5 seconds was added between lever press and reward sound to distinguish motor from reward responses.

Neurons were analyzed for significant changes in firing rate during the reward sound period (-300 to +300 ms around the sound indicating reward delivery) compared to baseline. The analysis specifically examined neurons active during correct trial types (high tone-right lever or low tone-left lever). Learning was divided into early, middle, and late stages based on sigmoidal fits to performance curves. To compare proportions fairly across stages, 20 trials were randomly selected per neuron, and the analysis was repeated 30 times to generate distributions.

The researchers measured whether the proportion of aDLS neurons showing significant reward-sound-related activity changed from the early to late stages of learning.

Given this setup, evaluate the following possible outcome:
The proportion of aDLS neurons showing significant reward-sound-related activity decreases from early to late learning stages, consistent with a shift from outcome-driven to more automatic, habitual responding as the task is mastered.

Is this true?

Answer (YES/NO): YES